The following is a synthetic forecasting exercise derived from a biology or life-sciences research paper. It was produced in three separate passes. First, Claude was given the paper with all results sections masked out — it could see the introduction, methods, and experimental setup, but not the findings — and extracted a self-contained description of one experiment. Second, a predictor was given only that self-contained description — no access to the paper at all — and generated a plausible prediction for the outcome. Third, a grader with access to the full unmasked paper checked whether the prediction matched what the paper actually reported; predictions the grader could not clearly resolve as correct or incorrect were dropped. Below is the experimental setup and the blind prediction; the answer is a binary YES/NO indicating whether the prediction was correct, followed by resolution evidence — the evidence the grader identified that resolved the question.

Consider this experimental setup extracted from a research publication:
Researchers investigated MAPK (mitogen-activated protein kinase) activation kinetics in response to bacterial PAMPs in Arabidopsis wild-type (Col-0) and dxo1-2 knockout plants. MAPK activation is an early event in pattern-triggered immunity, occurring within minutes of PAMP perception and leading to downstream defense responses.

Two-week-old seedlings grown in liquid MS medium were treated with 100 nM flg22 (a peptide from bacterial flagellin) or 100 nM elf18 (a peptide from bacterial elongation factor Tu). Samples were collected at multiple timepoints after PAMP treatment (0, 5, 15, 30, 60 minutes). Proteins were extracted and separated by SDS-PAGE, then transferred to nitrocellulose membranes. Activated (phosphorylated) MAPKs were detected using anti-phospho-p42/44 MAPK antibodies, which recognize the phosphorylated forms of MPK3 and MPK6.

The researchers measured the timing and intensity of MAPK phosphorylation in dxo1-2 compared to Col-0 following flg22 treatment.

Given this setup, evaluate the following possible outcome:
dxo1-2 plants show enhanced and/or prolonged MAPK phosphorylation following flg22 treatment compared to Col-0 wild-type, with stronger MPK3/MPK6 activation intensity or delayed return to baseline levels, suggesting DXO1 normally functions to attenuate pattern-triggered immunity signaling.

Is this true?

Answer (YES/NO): NO